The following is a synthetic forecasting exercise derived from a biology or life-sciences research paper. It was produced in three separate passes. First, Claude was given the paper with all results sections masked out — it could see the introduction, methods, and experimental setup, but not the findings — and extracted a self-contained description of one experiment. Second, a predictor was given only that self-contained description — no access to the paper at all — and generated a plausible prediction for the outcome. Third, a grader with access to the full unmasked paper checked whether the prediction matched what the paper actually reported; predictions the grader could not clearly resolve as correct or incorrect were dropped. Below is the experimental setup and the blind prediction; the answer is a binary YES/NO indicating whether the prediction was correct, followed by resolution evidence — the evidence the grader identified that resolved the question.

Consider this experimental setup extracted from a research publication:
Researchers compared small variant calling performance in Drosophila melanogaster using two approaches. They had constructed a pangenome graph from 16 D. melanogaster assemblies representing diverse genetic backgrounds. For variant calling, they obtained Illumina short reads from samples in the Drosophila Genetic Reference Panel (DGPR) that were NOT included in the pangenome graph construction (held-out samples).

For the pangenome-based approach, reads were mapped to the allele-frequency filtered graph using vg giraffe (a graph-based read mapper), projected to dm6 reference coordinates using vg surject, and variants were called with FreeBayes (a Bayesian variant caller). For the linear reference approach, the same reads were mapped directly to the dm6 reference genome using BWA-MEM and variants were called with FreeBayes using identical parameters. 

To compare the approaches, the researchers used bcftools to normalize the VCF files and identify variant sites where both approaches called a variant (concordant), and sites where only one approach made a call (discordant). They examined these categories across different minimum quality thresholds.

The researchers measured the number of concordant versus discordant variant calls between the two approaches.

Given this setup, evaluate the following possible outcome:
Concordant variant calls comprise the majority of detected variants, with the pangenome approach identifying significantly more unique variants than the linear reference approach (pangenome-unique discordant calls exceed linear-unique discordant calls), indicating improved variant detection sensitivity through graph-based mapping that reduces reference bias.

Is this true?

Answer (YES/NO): NO